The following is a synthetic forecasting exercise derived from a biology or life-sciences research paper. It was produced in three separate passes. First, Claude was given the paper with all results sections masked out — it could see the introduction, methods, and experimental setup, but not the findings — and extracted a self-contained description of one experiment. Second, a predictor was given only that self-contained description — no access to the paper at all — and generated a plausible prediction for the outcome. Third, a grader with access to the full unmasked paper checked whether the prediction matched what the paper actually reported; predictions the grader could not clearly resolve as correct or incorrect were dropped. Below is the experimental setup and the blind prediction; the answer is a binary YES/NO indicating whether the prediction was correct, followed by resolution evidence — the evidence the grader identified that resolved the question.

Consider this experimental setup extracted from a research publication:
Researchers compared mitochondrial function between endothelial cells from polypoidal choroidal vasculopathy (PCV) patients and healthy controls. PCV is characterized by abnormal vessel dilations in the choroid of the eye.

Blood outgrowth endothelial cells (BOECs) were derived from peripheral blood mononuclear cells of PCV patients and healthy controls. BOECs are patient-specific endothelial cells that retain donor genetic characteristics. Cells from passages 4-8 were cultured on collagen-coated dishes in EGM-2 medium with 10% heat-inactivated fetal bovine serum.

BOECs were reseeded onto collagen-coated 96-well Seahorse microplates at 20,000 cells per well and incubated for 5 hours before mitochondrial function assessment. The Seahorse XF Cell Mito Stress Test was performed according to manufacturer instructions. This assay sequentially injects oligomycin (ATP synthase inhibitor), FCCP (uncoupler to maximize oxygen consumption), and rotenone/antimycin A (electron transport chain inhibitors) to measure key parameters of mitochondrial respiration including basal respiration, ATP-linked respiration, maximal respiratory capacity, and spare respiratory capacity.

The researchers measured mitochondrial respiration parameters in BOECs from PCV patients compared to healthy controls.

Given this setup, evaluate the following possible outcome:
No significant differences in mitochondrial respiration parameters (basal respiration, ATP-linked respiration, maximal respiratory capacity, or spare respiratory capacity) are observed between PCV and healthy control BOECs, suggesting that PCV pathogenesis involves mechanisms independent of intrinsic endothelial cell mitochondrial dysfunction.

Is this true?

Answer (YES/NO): NO